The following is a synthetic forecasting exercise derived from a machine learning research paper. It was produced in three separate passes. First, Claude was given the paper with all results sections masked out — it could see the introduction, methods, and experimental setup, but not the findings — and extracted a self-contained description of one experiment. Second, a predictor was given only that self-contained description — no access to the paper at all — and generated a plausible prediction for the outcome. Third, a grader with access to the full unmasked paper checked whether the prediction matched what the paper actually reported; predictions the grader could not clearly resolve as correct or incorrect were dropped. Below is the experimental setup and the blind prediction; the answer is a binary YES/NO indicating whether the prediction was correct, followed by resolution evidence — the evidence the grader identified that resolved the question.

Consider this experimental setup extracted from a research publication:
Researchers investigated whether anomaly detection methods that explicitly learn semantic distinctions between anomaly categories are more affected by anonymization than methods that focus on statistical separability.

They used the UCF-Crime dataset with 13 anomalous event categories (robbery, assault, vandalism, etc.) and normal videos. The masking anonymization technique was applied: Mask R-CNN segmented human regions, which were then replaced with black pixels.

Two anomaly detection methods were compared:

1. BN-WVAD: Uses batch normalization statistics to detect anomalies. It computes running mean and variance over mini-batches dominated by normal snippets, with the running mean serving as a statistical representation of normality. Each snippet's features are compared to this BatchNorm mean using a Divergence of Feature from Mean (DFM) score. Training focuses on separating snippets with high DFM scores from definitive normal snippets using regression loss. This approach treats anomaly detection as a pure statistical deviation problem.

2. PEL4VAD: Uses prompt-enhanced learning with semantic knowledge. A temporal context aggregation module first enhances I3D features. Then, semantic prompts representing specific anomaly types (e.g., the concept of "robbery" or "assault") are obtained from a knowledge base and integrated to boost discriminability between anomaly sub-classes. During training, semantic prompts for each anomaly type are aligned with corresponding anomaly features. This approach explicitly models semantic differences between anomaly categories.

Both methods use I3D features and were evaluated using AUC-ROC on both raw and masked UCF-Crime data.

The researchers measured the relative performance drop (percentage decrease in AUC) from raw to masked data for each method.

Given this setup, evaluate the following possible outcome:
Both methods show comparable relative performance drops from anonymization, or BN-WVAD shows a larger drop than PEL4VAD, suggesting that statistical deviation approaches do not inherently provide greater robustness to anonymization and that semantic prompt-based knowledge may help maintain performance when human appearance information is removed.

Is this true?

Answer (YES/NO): NO